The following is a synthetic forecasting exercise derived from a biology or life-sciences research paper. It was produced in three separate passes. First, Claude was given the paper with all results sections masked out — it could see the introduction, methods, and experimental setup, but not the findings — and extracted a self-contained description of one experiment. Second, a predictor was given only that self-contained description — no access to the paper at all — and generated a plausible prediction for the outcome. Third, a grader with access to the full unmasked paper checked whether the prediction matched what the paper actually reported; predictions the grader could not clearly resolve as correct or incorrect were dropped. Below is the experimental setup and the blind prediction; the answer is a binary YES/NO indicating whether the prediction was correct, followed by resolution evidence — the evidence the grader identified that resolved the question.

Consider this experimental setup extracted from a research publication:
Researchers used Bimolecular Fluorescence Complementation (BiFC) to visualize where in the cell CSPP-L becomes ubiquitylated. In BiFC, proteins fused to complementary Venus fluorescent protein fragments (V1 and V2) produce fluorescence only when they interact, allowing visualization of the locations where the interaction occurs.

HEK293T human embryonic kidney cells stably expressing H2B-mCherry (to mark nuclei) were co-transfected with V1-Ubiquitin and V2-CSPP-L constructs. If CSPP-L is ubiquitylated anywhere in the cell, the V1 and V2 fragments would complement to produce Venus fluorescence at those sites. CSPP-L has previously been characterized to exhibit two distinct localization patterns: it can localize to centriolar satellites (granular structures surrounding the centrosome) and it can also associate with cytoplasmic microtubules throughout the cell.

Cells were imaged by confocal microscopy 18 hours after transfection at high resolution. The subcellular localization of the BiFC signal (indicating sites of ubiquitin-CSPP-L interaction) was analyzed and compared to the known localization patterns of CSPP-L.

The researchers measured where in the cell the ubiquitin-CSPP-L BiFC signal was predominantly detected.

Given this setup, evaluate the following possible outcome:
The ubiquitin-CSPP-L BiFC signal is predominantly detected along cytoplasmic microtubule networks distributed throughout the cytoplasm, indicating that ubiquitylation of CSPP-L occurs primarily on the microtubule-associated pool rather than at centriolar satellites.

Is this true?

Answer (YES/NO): NO